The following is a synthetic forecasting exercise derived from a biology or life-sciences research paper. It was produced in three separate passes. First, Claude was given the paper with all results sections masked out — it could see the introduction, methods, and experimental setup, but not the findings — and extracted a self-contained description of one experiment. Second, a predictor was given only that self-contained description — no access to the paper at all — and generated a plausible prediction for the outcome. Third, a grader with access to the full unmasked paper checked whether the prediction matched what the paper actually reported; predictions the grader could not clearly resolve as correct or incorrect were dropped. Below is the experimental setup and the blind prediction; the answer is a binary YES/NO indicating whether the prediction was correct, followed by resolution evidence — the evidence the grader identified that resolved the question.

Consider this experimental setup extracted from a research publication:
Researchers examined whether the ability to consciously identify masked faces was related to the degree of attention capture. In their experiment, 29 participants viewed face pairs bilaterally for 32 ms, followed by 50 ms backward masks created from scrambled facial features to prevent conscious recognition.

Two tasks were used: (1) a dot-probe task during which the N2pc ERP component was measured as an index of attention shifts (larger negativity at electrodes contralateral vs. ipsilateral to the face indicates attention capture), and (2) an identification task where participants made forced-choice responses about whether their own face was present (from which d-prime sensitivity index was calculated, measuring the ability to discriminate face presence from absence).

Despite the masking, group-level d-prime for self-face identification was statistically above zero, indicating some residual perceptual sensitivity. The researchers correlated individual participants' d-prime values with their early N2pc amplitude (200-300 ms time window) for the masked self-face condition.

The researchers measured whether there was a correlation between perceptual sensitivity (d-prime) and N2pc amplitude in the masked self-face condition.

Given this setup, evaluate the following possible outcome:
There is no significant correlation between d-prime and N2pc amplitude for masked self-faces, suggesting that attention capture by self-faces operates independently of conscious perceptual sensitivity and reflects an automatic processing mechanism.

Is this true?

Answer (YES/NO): YES